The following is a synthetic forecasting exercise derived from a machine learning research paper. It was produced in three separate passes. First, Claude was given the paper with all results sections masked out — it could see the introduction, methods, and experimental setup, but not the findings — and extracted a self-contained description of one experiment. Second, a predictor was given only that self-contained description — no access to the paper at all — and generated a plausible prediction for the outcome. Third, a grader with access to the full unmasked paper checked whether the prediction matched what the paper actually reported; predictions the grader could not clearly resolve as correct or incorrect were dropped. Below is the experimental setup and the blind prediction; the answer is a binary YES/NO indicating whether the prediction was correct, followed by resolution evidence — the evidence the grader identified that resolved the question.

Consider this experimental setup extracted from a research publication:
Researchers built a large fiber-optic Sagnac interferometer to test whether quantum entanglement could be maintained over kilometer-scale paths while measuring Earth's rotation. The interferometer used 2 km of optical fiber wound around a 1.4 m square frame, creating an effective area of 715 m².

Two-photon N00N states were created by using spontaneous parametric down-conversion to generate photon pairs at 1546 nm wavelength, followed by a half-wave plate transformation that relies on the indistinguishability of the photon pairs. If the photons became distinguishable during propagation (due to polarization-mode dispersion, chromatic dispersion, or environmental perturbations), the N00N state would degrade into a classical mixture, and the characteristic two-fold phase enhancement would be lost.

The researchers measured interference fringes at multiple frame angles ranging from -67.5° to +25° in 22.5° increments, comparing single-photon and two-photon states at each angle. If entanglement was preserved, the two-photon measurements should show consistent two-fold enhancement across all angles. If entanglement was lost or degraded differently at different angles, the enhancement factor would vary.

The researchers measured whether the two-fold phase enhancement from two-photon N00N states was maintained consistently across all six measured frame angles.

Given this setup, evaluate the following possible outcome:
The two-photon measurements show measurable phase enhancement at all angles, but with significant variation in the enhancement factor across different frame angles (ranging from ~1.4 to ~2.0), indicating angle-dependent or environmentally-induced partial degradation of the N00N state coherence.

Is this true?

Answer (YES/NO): NO